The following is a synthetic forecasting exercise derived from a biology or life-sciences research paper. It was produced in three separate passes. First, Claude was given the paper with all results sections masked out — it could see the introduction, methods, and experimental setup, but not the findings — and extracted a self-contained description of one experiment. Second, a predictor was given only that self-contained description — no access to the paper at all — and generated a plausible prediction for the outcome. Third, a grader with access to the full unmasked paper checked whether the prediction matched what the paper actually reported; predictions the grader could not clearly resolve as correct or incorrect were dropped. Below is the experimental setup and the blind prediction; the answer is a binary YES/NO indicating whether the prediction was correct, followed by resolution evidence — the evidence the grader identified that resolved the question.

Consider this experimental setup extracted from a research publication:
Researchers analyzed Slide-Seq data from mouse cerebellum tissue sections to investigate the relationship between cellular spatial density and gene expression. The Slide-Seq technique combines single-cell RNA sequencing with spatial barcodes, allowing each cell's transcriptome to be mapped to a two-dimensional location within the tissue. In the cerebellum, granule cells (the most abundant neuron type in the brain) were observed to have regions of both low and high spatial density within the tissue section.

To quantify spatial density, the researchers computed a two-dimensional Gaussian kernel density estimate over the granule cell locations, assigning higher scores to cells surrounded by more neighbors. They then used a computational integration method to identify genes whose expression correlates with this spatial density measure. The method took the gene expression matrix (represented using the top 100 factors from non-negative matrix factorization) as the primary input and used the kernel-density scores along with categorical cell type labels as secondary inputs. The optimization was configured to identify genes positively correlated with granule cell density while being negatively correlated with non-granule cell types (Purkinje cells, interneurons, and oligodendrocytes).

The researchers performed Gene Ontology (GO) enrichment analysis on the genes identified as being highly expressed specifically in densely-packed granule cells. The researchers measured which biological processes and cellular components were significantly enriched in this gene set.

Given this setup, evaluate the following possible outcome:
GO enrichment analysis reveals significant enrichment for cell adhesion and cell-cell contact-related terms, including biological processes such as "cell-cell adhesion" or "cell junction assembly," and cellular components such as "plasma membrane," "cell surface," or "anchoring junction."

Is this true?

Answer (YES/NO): NO